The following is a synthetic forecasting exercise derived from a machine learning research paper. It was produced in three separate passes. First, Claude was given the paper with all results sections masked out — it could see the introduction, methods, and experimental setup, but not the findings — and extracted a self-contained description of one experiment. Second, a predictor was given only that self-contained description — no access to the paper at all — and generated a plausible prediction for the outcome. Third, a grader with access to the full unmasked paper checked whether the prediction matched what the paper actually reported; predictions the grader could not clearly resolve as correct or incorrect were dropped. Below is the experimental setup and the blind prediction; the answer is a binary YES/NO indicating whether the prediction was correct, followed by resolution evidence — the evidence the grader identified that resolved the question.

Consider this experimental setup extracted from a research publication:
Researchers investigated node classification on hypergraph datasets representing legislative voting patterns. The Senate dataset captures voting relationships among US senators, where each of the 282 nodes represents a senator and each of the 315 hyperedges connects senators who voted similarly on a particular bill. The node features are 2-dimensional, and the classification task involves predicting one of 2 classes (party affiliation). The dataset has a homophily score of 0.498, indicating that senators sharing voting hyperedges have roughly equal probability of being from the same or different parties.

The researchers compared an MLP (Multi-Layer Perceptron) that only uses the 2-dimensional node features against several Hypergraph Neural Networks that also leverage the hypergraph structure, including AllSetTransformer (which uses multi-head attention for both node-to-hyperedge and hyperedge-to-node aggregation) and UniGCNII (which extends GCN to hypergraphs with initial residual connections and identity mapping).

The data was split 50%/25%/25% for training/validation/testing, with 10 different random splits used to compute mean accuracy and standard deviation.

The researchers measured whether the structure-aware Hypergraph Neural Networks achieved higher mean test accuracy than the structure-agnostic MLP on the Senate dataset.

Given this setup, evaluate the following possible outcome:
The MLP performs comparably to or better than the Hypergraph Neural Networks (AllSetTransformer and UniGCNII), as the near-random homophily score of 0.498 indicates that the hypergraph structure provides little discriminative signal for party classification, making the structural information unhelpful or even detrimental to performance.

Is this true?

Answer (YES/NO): YES